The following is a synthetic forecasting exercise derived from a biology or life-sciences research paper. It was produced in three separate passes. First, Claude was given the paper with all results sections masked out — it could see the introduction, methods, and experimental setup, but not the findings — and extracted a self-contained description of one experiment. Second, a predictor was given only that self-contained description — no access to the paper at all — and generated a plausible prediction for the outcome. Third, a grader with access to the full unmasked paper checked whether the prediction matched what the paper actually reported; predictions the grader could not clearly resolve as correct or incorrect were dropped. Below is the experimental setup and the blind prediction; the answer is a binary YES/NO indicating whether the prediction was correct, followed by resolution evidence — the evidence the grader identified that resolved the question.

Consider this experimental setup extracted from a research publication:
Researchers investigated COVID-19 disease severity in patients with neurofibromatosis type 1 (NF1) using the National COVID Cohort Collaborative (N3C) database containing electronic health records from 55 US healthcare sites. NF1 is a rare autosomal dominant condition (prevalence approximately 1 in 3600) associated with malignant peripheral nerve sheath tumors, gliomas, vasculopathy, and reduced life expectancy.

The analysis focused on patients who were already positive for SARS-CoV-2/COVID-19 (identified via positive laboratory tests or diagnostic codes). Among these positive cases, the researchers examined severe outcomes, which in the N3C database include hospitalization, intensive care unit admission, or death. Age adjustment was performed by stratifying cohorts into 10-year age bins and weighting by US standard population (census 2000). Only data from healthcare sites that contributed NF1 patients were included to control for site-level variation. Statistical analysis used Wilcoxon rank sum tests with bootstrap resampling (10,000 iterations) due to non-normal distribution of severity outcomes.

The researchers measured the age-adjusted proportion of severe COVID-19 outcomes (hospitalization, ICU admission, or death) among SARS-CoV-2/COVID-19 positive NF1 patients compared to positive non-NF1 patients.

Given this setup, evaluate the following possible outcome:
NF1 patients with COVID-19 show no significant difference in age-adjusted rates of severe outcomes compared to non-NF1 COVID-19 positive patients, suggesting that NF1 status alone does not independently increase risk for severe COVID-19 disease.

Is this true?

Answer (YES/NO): YES